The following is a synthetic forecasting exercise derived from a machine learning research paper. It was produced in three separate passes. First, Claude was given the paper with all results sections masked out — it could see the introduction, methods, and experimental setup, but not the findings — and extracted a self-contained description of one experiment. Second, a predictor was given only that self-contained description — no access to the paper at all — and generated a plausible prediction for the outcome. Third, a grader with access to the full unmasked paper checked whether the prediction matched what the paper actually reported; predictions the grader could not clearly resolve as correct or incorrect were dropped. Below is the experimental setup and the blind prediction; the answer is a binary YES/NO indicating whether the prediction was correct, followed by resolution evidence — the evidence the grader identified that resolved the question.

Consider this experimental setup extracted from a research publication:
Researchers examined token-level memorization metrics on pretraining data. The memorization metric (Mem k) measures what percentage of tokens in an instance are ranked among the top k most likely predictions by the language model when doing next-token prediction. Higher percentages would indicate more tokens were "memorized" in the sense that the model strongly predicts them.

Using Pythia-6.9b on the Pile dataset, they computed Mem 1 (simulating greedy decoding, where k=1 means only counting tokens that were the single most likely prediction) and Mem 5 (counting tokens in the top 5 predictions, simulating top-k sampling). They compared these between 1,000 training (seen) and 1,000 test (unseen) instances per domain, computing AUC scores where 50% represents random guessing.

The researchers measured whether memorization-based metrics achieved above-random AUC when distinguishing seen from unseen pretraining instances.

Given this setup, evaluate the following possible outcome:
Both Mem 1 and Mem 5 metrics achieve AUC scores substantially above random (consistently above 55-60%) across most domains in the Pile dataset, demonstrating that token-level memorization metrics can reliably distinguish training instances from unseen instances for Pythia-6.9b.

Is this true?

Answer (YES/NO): NO